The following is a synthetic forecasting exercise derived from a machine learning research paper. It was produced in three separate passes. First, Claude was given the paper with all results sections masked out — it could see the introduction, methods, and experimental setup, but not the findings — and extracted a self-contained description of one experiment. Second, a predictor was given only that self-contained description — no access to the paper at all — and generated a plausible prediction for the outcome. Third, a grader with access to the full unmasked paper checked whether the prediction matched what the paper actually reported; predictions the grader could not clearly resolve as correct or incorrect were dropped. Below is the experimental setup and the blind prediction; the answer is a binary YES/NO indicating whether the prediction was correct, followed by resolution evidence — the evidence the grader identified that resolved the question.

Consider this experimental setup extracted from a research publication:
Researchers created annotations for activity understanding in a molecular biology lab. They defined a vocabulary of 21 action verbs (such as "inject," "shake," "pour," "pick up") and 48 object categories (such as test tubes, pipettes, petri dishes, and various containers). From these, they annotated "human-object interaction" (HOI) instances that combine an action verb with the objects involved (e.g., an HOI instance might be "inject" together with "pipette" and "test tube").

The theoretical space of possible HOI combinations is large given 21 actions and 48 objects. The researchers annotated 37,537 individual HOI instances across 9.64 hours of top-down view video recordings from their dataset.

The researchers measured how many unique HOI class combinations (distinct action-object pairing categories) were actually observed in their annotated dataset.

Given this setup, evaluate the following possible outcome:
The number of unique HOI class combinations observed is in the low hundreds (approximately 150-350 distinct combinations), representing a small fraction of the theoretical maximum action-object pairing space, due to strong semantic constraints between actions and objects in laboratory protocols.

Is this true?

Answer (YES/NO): YES